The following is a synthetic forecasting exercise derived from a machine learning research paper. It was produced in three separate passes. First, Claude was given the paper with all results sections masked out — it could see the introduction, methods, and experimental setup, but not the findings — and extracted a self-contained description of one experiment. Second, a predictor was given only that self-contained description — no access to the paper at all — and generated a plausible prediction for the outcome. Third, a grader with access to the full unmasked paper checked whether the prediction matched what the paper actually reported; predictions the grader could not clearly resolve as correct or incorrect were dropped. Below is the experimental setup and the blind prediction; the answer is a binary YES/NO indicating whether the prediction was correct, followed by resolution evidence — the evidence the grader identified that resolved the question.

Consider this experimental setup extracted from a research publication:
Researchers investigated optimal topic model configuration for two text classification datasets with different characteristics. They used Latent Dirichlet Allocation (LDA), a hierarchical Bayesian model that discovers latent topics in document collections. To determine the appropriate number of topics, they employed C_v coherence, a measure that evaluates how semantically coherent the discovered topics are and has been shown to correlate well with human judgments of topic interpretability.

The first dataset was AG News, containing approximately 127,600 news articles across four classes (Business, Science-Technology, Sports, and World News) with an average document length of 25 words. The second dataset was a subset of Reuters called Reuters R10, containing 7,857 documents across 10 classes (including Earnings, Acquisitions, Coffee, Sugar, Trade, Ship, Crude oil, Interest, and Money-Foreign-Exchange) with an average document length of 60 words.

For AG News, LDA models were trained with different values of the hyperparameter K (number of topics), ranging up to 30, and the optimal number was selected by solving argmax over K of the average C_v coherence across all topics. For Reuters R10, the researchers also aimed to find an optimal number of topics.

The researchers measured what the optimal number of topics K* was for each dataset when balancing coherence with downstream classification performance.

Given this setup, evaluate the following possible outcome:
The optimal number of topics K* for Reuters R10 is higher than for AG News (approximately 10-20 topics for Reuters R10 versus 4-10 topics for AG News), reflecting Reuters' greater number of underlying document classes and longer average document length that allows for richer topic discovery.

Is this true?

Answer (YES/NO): NO